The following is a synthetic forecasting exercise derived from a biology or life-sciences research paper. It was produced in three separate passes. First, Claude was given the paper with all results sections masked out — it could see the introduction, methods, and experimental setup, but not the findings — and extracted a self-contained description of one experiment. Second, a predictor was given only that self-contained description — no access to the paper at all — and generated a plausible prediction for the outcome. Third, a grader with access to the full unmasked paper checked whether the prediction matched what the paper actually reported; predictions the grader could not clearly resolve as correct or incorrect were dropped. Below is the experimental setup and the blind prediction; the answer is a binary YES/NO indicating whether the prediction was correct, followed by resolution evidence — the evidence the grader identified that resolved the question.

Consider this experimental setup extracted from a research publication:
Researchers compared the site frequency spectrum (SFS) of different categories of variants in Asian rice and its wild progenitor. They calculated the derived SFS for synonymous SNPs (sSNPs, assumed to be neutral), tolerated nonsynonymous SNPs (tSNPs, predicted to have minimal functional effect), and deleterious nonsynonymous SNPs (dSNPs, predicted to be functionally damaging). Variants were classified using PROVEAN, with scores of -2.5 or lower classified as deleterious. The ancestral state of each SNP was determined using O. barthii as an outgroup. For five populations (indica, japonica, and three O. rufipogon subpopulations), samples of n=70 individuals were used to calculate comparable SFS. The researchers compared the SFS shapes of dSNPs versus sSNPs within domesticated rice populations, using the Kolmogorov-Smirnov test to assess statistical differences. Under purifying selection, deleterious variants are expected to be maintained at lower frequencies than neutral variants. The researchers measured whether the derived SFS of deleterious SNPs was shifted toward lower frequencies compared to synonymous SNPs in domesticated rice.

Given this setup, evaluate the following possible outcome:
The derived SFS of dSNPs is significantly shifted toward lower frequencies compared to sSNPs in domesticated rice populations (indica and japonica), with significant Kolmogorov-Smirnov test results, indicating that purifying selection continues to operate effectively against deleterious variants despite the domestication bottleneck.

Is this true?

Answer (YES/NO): NO